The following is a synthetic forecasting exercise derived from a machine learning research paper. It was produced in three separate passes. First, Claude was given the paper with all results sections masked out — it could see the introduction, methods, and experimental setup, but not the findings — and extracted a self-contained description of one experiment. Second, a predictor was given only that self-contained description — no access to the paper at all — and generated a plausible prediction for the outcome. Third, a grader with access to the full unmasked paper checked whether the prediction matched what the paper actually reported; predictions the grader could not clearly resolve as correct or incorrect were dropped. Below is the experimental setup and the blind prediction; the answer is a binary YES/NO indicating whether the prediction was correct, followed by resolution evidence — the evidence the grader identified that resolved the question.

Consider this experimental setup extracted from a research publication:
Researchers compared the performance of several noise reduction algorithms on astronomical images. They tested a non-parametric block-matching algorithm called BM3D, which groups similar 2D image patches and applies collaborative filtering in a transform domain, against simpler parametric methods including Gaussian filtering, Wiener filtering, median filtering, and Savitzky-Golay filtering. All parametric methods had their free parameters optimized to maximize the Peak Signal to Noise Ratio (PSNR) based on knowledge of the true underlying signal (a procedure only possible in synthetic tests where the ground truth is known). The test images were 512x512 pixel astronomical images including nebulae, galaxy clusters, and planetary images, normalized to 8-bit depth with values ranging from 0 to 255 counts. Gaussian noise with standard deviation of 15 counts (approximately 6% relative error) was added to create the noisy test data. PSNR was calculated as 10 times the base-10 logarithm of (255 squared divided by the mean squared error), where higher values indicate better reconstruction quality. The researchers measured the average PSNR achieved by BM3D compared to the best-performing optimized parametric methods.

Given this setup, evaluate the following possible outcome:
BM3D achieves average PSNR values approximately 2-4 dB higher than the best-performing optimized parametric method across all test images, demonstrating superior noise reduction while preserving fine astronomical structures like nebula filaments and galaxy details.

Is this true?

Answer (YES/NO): NO